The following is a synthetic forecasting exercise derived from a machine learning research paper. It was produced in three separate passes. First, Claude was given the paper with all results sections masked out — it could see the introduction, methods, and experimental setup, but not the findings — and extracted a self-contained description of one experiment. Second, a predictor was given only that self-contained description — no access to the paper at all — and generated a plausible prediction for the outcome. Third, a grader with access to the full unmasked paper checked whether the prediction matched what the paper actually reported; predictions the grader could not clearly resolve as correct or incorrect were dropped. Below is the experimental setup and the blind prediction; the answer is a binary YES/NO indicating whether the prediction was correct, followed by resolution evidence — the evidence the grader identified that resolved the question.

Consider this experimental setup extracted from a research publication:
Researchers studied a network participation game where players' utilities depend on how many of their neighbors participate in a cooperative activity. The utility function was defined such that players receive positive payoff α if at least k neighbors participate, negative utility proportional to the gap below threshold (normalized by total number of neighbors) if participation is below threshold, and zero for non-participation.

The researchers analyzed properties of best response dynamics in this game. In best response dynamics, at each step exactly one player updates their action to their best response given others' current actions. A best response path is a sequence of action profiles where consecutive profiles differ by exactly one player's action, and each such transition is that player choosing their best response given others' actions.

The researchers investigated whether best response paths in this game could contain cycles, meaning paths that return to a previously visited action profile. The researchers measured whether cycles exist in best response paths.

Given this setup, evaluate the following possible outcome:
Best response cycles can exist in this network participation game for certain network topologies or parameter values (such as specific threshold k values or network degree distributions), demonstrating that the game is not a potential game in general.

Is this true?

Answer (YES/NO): NO